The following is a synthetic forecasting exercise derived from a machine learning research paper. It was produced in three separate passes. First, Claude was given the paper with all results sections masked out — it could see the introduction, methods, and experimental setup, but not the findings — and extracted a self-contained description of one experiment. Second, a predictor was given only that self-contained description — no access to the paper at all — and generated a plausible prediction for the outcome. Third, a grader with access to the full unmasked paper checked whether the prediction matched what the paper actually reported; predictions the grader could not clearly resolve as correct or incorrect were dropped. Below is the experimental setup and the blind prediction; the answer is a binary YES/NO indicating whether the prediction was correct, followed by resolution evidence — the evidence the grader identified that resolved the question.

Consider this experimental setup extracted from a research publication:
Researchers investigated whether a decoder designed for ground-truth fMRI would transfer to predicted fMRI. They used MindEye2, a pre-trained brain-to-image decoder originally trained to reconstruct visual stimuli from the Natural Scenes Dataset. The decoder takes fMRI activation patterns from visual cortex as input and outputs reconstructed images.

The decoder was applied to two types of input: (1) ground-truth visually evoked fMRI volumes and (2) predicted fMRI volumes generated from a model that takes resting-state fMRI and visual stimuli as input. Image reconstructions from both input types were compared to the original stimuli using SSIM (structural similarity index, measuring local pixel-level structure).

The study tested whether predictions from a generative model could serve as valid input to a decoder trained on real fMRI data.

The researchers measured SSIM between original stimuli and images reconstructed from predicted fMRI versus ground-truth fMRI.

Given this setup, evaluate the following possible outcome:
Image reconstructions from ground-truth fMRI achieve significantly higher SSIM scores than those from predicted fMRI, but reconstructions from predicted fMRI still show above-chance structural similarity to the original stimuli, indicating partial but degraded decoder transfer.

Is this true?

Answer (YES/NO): NO